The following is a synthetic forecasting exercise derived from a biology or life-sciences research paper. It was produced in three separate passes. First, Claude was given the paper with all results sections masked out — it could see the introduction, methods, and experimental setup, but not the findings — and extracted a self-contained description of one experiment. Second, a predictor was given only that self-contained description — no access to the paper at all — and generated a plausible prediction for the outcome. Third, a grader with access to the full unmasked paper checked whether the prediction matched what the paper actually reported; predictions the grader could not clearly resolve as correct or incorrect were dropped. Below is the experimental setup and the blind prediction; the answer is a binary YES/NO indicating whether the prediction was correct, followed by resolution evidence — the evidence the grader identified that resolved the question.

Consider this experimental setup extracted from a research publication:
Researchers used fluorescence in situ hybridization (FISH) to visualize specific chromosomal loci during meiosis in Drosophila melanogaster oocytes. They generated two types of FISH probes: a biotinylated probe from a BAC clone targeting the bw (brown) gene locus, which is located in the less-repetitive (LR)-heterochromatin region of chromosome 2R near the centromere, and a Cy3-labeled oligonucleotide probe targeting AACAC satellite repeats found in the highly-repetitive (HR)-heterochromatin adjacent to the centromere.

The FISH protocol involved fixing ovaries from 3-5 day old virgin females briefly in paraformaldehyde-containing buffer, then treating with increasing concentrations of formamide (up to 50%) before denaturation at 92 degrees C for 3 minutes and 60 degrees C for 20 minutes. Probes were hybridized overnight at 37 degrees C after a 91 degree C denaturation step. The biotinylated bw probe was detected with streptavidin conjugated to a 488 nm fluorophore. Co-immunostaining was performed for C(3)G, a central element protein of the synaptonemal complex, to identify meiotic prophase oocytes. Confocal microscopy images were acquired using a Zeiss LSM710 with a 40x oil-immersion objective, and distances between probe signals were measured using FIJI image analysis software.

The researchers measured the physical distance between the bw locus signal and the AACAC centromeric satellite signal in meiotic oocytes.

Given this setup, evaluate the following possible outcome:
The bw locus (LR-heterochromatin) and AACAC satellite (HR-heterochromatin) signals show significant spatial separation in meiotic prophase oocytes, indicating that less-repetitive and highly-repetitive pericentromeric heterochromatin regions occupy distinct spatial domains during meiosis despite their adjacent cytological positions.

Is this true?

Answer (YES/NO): NO